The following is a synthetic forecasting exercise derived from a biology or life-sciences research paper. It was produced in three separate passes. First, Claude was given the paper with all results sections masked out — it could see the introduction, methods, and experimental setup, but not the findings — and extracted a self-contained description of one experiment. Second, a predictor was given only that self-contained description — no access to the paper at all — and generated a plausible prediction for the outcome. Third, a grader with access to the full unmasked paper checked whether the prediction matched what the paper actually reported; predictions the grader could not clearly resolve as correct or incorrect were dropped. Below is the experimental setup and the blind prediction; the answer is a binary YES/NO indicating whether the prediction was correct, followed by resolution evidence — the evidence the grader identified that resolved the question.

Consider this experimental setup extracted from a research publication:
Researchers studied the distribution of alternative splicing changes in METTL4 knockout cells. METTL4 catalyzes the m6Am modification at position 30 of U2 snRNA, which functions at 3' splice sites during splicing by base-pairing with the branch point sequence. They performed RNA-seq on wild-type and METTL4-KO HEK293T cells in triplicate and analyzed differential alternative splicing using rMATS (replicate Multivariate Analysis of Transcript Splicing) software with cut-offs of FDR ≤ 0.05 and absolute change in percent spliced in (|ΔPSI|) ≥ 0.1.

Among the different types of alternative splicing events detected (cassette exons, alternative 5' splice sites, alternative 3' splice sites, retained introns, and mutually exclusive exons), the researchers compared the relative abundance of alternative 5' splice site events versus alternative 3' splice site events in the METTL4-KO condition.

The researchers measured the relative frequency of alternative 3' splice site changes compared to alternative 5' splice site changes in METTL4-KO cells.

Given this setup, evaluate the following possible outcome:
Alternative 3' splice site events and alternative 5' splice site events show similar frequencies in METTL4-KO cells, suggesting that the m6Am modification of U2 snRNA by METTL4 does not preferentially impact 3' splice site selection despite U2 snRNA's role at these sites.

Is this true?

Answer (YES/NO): NO